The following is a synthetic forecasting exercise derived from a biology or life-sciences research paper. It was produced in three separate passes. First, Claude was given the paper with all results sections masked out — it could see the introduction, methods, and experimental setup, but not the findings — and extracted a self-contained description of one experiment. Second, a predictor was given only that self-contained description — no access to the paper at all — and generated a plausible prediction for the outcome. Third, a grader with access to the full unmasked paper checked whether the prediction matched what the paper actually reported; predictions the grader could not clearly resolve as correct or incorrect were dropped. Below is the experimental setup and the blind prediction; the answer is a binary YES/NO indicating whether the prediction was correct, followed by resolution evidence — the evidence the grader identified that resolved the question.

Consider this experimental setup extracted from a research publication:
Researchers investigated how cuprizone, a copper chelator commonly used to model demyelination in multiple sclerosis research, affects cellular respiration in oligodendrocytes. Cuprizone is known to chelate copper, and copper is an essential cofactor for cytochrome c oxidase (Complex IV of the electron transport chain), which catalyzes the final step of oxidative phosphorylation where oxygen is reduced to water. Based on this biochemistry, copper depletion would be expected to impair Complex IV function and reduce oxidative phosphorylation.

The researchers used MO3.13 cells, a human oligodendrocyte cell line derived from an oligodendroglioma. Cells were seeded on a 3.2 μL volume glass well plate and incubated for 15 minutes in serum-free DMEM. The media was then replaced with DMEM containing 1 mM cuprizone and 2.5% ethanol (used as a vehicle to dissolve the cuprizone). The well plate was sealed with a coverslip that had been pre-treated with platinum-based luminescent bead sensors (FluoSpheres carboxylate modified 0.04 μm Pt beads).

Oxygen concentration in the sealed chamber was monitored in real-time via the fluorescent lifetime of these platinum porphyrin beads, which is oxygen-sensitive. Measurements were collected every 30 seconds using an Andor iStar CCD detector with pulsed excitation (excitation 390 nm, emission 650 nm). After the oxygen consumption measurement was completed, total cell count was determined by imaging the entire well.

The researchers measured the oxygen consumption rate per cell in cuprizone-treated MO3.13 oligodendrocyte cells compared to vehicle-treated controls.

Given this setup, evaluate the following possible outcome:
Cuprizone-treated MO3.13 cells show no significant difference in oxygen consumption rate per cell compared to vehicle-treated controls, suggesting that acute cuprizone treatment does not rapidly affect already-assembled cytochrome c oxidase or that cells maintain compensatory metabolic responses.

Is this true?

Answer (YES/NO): NO